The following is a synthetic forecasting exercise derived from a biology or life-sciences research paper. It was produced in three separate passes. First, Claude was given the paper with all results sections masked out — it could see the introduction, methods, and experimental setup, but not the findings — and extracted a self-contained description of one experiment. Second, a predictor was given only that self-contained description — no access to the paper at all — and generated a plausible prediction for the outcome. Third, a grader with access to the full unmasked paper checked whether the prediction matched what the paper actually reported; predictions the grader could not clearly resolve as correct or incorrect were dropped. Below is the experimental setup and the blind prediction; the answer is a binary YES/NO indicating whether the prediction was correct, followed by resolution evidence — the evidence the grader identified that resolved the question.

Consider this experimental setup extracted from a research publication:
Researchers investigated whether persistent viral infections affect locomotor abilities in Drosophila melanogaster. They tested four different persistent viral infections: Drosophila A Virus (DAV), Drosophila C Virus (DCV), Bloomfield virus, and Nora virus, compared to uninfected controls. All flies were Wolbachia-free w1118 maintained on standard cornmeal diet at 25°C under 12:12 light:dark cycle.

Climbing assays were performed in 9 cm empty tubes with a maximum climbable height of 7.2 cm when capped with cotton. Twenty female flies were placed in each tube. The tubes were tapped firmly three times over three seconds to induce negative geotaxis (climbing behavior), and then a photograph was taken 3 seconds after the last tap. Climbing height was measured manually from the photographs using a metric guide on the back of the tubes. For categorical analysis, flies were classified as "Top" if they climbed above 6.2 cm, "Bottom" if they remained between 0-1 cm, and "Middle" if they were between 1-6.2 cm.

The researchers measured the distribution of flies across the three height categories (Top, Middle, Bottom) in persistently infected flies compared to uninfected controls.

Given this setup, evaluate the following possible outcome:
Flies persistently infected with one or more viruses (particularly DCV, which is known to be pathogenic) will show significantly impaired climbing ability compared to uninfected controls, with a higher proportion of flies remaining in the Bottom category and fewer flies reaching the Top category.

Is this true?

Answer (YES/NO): YES